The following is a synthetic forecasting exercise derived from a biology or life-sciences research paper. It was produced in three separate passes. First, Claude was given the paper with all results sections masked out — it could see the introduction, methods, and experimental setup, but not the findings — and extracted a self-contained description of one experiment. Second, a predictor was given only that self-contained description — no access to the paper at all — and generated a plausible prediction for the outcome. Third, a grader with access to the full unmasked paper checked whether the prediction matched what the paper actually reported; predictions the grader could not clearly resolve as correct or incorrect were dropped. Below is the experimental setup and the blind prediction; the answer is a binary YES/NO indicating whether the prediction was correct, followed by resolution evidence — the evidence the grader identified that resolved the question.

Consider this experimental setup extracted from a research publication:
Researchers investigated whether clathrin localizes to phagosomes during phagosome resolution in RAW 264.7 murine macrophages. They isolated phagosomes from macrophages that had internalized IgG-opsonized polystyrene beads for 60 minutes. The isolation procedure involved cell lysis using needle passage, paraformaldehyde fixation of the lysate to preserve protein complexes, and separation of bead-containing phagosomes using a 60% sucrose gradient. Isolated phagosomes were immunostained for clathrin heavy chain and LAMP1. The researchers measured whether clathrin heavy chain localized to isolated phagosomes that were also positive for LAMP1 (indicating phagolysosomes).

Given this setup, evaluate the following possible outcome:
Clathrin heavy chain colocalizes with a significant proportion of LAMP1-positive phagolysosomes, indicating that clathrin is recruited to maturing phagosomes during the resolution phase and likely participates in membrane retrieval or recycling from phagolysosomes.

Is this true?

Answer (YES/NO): YES